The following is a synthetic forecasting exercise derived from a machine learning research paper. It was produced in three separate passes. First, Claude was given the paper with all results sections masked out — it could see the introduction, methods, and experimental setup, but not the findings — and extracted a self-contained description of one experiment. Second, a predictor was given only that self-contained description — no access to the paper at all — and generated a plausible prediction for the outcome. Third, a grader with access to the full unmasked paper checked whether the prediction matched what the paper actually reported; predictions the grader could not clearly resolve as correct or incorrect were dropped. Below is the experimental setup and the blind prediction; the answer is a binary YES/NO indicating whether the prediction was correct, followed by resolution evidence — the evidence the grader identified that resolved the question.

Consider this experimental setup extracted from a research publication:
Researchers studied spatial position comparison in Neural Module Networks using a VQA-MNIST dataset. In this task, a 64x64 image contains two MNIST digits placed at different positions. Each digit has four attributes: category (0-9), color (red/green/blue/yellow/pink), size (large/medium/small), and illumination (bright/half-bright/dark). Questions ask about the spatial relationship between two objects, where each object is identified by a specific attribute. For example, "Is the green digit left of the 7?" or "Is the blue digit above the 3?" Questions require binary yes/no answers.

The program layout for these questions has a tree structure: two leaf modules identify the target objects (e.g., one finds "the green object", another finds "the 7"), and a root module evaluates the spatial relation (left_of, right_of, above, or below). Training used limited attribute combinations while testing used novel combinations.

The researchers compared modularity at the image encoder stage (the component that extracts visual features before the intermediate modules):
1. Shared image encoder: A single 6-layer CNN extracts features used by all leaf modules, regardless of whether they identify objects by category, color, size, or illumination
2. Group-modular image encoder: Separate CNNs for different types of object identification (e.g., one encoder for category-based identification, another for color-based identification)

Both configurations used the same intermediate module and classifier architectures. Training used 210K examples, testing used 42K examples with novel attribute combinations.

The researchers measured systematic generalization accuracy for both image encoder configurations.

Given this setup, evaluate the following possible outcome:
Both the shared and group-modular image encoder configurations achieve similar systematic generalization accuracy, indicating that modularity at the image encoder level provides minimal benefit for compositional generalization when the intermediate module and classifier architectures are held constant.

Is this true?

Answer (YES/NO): NO